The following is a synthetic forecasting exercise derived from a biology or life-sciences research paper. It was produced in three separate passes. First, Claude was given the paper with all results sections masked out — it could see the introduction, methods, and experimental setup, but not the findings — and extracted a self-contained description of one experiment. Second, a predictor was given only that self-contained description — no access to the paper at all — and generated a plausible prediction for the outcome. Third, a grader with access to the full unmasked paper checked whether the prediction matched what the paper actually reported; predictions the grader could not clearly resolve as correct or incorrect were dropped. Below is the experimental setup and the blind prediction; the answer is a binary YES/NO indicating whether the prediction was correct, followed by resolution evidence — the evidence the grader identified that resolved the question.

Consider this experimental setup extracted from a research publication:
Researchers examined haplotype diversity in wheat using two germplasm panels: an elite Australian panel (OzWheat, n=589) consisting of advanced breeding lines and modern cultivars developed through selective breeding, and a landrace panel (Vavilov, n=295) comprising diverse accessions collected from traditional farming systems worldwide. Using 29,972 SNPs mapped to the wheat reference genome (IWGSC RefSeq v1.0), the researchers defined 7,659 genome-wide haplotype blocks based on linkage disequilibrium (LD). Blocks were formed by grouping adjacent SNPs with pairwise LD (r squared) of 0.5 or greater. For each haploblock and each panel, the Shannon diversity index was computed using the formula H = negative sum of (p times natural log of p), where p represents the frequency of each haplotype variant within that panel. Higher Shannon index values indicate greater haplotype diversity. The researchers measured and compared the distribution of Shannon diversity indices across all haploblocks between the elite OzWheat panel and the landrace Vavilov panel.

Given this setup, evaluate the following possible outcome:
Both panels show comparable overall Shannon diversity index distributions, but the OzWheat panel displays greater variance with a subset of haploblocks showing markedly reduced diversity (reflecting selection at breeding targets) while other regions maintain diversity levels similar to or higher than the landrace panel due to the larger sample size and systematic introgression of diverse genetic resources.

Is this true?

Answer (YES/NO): NO